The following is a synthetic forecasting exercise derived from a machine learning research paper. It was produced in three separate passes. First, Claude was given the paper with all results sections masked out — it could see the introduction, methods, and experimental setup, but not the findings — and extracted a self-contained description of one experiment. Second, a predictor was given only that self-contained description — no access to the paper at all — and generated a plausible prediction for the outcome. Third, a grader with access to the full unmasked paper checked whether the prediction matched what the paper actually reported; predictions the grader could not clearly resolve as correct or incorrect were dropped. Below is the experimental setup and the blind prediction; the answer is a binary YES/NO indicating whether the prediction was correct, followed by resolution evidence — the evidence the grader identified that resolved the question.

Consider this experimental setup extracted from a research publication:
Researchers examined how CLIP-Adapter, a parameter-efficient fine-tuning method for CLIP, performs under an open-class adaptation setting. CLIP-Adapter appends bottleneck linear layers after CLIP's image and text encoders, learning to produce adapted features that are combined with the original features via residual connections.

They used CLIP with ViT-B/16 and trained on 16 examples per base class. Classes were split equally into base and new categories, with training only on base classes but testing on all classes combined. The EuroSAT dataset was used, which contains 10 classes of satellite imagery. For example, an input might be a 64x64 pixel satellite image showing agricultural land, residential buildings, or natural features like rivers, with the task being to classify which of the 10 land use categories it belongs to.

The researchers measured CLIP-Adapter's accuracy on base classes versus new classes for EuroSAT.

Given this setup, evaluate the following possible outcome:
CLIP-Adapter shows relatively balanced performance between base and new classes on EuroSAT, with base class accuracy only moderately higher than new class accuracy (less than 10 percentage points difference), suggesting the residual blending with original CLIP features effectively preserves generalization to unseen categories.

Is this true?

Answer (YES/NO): NO